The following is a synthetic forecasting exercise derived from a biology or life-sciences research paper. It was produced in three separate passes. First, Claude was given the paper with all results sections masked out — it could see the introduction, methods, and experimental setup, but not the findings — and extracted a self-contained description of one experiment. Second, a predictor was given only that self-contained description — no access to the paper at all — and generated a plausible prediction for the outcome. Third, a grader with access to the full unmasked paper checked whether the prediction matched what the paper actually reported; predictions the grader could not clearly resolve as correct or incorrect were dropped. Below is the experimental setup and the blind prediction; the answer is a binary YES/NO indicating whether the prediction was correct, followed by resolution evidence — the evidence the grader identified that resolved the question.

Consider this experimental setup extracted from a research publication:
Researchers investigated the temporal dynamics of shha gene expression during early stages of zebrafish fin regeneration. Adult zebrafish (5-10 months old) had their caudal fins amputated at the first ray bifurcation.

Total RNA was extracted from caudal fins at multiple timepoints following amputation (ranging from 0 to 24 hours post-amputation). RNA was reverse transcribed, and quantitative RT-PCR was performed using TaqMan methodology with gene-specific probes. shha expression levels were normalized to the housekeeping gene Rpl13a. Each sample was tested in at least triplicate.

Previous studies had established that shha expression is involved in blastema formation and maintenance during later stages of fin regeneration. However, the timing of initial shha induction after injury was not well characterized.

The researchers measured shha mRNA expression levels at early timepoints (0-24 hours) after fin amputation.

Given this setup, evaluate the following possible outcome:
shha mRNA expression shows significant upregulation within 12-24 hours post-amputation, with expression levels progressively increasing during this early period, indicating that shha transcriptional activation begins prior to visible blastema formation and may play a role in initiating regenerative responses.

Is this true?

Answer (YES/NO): NO